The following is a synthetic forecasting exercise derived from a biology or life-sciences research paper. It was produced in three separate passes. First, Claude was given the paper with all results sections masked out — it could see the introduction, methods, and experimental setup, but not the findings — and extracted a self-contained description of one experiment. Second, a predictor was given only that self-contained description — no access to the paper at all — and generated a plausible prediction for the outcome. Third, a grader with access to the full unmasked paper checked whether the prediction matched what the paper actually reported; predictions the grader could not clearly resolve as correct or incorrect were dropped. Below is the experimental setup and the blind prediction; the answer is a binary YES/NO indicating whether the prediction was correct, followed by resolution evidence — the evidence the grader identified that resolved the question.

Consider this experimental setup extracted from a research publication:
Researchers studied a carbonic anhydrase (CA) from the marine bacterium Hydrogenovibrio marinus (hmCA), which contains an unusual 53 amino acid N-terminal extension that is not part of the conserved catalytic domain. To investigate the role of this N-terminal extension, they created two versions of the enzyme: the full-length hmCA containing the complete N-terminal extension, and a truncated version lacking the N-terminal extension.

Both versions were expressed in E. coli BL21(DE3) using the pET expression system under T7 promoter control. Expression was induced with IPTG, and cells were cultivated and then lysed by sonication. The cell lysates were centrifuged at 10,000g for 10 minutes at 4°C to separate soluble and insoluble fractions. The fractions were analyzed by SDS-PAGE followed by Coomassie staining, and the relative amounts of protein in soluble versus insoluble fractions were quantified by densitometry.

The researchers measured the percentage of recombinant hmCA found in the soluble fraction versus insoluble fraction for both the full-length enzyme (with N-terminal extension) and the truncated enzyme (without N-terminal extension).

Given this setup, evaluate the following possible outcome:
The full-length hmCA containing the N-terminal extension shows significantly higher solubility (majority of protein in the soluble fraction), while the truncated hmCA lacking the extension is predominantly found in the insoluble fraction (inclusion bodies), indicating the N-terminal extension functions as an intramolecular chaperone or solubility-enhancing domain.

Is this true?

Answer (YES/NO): YES